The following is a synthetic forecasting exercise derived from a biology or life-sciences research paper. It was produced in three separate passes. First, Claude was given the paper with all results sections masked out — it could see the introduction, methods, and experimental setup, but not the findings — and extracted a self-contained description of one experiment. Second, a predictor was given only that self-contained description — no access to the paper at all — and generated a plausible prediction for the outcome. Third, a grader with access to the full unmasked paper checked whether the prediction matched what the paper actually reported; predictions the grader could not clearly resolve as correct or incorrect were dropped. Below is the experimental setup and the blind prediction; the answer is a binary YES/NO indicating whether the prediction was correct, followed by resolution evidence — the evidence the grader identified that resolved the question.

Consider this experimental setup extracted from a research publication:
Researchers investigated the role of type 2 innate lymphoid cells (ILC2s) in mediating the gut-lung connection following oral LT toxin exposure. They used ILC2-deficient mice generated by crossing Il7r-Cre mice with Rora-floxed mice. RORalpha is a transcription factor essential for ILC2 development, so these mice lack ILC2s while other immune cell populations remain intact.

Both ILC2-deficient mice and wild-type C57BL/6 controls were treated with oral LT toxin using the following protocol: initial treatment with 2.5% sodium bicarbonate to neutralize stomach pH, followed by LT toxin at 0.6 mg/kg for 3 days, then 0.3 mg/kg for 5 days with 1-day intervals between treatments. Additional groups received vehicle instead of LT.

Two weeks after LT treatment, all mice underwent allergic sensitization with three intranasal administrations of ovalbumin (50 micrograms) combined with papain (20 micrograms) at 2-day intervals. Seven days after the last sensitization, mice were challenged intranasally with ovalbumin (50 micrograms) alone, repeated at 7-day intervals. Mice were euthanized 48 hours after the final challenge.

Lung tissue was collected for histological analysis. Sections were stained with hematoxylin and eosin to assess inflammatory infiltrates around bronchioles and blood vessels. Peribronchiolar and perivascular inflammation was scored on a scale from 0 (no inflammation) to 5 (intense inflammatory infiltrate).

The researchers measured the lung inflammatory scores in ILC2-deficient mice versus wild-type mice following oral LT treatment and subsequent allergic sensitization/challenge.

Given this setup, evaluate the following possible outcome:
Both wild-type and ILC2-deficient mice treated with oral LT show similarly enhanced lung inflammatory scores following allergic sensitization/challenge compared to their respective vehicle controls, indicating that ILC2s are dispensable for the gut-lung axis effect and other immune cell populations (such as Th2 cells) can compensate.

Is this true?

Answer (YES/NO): NO